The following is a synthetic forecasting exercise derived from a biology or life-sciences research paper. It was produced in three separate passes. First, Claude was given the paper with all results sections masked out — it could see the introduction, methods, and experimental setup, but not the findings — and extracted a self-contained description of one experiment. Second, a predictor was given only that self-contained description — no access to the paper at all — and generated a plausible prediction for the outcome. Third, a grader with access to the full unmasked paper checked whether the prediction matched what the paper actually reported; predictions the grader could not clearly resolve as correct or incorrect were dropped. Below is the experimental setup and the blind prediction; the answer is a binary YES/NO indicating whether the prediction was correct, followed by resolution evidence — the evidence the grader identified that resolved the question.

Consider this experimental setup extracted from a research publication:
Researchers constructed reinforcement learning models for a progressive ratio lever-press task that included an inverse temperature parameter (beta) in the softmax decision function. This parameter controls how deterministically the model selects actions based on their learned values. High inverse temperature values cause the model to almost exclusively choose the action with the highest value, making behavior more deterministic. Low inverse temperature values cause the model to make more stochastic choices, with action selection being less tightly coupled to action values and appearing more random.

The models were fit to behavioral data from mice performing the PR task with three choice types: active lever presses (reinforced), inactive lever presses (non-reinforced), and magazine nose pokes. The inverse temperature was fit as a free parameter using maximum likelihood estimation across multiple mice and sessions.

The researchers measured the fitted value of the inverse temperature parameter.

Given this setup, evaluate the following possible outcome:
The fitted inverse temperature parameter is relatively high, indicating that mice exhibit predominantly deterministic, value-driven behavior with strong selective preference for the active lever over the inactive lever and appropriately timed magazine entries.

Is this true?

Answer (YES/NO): YES